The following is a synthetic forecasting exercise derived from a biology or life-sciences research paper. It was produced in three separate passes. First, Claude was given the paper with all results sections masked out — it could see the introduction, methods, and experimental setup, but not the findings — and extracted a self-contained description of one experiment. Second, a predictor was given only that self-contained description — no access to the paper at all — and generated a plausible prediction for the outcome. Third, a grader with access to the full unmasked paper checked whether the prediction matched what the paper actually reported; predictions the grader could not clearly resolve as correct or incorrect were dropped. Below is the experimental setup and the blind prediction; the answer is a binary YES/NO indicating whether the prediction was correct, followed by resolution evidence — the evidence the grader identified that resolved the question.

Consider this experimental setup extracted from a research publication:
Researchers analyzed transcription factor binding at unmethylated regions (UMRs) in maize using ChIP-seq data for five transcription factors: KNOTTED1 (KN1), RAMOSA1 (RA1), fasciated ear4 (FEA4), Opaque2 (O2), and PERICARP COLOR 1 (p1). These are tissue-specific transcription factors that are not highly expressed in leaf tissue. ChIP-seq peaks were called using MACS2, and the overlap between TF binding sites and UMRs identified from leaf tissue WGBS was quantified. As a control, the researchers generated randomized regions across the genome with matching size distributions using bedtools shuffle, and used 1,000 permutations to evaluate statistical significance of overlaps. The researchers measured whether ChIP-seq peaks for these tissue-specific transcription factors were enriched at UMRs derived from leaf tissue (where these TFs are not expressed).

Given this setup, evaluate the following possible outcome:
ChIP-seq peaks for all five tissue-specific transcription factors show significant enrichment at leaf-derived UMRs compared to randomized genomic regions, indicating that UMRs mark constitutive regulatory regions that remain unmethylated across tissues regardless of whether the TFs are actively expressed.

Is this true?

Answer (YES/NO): YES